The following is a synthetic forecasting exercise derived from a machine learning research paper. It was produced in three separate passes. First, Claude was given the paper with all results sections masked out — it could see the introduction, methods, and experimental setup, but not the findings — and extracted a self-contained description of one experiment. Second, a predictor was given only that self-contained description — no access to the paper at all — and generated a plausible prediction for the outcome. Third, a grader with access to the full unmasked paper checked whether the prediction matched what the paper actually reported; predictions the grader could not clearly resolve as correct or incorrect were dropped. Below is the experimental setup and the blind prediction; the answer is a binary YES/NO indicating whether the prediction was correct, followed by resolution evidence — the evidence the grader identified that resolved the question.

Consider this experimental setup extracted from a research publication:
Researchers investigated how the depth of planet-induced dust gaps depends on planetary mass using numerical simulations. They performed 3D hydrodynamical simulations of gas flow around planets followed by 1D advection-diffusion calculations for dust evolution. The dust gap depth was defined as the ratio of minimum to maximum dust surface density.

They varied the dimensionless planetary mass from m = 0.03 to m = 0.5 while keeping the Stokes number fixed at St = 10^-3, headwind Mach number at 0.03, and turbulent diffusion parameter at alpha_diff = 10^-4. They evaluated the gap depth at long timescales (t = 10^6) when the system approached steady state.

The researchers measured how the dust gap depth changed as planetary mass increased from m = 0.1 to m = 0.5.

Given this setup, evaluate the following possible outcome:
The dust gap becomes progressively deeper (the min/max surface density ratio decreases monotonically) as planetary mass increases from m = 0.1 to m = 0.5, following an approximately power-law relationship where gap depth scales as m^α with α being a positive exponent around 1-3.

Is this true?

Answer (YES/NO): NO